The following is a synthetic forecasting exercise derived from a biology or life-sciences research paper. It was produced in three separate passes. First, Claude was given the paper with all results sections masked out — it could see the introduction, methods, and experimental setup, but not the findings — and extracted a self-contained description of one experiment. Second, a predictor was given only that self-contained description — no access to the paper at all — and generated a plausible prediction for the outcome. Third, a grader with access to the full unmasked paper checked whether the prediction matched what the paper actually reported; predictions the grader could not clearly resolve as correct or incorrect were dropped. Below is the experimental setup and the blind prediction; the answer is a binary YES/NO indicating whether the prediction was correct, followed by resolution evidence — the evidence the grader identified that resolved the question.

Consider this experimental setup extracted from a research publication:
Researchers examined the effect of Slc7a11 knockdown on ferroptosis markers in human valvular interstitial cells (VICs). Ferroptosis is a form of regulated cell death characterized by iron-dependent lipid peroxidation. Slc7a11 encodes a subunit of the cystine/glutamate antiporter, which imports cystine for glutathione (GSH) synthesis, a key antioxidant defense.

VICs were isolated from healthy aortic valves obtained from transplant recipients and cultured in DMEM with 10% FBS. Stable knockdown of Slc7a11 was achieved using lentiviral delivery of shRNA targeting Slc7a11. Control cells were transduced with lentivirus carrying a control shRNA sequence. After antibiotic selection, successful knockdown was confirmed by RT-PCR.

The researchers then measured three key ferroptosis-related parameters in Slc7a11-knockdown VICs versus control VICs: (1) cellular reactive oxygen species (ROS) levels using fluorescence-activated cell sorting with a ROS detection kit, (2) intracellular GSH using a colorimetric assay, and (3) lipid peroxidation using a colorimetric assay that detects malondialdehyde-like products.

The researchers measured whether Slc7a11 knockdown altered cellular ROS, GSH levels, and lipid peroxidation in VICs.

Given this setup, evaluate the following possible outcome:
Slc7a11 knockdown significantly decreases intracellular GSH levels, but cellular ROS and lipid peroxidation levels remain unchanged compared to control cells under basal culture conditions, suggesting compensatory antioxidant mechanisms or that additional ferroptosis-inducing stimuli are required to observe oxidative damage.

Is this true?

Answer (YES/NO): NO